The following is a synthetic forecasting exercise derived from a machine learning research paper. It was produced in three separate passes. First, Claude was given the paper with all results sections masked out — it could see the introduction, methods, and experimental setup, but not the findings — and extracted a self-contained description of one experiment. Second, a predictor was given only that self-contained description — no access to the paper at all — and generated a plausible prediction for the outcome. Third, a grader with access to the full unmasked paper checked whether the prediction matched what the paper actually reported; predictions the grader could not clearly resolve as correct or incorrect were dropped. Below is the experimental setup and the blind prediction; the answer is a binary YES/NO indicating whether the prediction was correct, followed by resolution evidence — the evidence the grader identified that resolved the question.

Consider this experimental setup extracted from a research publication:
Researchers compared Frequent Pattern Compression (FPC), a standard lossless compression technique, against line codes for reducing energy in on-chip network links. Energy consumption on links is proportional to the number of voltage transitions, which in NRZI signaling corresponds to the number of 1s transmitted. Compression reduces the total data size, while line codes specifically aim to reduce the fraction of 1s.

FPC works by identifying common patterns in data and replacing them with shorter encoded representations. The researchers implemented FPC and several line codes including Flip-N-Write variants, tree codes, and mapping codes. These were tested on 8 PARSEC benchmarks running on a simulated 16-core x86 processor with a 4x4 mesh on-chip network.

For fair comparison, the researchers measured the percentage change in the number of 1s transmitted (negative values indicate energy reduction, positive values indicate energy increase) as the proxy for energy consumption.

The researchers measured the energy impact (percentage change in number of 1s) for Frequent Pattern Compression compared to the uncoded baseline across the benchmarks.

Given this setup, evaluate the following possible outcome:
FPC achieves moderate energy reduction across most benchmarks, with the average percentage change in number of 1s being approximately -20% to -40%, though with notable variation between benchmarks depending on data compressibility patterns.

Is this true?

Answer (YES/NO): NO